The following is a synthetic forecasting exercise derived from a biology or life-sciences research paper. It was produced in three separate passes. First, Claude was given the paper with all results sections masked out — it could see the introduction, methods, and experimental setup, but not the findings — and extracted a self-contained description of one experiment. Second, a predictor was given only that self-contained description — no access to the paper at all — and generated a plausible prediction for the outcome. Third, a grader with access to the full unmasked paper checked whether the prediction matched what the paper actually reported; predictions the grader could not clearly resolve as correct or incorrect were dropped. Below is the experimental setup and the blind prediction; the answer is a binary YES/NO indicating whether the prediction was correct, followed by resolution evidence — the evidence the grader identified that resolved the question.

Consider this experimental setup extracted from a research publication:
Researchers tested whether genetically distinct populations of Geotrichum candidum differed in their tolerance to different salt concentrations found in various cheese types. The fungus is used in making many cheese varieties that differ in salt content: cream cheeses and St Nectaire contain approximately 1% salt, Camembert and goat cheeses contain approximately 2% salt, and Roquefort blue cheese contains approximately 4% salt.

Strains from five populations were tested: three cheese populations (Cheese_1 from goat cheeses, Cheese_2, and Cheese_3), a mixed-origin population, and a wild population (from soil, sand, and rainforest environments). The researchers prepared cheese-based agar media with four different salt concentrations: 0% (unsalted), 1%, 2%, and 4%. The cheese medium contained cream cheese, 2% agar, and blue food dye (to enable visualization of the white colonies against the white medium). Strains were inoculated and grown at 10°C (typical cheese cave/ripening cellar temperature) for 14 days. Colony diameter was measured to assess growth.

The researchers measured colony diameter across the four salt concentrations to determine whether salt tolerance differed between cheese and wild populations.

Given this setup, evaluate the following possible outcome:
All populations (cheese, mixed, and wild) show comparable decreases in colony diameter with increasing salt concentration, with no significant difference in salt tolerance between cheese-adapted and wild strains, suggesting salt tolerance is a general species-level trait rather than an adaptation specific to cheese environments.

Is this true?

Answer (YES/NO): NO